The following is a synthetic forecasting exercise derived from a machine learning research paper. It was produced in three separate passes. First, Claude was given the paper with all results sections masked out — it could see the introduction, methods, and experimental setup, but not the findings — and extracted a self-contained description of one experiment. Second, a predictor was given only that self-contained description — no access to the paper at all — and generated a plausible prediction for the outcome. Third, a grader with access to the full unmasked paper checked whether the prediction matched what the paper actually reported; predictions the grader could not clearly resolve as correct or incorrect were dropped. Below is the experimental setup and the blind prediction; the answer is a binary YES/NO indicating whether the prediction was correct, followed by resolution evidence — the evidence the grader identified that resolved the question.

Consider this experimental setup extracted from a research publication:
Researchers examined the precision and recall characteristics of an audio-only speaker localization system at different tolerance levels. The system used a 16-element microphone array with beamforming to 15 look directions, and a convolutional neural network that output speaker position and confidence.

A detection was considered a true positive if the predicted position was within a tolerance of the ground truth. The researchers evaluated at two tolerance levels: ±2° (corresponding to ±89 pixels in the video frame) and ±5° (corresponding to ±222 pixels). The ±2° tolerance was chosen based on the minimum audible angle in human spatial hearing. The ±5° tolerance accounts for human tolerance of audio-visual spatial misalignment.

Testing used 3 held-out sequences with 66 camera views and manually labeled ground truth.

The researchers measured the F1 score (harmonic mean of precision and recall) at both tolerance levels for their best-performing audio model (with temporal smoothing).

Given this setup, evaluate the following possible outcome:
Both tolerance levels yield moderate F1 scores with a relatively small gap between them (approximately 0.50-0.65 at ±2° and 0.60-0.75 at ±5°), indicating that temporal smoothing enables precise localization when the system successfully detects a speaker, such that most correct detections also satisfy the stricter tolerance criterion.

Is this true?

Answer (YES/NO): NO